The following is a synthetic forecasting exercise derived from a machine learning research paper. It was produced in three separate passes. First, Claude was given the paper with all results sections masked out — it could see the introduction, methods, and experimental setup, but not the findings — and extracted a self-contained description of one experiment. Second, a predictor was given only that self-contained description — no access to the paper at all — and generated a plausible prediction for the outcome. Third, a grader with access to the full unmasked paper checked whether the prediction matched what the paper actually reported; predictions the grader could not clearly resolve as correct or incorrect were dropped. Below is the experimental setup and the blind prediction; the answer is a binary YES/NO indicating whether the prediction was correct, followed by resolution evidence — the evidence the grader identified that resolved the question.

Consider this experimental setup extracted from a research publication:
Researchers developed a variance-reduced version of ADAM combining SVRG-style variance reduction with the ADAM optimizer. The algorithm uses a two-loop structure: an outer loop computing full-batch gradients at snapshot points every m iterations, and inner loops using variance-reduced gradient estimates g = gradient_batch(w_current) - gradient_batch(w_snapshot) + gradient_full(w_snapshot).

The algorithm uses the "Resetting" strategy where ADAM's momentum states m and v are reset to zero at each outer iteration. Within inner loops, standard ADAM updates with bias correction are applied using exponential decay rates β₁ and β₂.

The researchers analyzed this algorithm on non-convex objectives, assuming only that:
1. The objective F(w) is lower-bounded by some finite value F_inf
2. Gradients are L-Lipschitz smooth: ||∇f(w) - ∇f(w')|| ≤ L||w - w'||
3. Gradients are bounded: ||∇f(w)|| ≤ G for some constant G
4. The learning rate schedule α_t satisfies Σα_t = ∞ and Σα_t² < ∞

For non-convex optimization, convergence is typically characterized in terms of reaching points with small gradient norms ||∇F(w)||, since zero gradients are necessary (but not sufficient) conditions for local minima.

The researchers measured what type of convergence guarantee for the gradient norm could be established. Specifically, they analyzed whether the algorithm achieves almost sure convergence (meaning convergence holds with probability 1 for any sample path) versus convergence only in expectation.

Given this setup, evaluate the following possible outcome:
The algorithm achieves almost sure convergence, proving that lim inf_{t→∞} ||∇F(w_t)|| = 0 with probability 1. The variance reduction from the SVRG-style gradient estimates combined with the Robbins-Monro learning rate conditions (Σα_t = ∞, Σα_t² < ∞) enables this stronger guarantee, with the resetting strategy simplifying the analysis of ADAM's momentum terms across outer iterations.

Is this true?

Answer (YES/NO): YES